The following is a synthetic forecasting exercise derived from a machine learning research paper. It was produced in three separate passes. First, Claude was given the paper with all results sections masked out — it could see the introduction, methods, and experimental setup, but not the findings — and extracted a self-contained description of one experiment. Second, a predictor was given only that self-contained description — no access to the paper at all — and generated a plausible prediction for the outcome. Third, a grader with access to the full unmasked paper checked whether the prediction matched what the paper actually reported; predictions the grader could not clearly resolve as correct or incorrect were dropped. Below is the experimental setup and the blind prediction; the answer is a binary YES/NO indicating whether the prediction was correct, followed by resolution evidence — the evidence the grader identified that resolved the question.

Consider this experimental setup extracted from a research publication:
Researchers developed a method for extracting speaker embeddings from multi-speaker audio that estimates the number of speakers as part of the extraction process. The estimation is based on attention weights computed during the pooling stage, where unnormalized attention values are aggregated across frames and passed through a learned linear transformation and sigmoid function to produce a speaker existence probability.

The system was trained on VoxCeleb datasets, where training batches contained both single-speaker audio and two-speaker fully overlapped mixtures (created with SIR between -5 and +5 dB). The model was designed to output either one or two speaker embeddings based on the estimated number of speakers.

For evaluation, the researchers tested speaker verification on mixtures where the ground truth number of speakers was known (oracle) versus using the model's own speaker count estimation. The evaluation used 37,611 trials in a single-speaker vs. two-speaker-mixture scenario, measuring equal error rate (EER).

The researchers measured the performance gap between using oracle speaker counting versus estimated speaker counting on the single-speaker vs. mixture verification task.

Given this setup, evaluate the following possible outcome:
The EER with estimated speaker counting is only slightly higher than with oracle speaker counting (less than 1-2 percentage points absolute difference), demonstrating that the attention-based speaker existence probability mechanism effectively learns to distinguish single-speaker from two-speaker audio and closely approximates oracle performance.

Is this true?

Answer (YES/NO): YES